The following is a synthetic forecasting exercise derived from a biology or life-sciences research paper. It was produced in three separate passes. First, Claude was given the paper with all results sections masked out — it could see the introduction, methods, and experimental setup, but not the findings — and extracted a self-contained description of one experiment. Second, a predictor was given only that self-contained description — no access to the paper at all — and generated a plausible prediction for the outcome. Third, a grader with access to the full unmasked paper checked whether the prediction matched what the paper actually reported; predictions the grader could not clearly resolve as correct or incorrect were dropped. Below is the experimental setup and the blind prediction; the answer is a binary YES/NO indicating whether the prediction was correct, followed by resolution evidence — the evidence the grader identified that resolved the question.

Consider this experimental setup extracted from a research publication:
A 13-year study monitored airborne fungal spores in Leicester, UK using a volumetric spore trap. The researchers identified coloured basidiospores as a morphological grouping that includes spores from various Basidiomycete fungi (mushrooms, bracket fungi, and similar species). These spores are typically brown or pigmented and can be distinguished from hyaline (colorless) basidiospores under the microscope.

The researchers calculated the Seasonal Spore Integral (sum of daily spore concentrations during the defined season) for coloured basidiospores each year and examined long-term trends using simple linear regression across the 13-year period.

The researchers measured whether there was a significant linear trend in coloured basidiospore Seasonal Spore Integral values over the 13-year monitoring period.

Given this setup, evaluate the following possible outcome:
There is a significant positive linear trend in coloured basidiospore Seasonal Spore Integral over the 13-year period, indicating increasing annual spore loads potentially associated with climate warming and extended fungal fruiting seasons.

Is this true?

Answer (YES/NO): NO